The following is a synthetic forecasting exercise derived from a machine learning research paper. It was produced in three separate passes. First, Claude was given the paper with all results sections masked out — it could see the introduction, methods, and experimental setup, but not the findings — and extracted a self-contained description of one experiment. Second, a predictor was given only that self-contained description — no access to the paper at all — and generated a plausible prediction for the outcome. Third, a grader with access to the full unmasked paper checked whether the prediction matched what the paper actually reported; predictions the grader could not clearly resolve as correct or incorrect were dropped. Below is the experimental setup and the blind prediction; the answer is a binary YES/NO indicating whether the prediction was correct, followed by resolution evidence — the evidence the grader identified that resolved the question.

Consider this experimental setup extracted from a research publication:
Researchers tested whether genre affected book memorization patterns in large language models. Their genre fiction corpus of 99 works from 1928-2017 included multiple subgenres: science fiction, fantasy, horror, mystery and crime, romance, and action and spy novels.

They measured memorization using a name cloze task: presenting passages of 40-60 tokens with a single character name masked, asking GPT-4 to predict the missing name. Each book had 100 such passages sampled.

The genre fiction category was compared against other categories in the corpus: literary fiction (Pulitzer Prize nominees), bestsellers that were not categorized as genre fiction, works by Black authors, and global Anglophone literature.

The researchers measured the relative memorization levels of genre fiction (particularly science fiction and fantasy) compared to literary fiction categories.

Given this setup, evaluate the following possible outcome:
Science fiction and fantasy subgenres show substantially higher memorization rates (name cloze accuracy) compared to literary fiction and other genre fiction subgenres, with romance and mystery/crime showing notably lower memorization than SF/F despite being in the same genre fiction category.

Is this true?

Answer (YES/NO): YES